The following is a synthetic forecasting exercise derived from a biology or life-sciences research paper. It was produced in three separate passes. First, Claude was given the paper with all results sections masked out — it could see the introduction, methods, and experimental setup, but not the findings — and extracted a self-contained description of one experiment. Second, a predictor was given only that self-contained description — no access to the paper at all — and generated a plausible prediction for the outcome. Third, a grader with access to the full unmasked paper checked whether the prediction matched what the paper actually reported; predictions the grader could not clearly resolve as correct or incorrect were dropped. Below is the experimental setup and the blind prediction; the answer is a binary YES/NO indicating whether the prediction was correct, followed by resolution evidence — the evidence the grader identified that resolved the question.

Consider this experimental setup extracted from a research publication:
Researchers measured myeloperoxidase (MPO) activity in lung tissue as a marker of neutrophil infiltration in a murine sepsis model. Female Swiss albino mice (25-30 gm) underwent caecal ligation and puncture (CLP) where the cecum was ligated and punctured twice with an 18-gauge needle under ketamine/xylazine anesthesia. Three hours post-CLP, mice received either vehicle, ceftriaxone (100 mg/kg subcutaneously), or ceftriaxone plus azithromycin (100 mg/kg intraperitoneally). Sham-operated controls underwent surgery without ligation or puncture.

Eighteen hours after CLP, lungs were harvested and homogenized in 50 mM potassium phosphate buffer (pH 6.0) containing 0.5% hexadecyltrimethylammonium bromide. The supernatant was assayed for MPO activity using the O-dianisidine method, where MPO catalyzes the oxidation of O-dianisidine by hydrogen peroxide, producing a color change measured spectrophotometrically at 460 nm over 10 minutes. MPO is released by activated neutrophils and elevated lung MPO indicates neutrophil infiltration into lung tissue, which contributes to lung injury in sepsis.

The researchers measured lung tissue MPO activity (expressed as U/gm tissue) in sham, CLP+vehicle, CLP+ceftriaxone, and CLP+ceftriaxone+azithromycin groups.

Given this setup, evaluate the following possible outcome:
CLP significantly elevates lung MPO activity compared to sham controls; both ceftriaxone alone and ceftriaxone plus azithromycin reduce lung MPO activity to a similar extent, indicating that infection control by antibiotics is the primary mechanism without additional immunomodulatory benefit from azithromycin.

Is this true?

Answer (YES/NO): NO